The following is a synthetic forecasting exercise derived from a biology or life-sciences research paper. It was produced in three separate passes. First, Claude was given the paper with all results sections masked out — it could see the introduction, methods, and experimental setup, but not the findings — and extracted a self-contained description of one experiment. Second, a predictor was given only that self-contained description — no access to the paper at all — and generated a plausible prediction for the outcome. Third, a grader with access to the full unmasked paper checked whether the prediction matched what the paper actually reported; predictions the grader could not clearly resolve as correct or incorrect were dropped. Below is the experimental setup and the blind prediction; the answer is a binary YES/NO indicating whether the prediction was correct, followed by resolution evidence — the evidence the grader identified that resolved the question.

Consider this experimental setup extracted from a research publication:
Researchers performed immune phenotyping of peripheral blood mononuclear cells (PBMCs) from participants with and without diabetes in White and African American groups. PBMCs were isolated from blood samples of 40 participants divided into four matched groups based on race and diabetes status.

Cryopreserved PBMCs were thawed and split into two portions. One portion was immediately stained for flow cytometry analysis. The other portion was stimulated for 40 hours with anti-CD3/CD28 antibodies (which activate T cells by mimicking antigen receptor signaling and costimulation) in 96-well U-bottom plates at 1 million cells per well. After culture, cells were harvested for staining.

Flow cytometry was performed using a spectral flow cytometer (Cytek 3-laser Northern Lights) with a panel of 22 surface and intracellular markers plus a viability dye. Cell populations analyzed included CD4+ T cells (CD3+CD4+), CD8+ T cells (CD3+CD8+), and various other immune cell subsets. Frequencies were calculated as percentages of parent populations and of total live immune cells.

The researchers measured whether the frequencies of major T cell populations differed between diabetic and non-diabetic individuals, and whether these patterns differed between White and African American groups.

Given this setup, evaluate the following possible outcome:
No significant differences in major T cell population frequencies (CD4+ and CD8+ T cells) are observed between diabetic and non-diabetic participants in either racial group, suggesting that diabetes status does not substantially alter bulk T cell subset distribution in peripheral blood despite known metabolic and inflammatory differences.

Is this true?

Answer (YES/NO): YES